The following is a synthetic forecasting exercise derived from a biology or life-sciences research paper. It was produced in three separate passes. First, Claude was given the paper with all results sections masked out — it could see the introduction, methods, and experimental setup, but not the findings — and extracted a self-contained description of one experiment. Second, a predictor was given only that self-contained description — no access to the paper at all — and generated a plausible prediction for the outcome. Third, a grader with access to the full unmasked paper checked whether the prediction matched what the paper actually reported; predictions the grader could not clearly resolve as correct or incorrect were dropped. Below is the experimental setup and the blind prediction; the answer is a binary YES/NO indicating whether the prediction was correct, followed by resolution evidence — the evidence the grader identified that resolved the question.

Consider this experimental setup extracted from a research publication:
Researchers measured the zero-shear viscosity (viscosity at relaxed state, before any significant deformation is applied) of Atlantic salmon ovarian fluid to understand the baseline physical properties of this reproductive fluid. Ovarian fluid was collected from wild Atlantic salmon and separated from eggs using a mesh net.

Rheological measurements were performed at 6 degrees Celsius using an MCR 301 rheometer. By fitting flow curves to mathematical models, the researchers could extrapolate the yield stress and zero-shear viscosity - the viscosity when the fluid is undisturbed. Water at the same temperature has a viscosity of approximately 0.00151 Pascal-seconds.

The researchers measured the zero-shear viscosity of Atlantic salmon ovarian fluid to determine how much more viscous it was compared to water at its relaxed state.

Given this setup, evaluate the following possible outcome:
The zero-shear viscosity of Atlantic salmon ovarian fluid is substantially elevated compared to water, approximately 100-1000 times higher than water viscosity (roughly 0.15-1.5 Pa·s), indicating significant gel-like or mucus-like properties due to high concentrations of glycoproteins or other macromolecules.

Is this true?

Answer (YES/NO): NO